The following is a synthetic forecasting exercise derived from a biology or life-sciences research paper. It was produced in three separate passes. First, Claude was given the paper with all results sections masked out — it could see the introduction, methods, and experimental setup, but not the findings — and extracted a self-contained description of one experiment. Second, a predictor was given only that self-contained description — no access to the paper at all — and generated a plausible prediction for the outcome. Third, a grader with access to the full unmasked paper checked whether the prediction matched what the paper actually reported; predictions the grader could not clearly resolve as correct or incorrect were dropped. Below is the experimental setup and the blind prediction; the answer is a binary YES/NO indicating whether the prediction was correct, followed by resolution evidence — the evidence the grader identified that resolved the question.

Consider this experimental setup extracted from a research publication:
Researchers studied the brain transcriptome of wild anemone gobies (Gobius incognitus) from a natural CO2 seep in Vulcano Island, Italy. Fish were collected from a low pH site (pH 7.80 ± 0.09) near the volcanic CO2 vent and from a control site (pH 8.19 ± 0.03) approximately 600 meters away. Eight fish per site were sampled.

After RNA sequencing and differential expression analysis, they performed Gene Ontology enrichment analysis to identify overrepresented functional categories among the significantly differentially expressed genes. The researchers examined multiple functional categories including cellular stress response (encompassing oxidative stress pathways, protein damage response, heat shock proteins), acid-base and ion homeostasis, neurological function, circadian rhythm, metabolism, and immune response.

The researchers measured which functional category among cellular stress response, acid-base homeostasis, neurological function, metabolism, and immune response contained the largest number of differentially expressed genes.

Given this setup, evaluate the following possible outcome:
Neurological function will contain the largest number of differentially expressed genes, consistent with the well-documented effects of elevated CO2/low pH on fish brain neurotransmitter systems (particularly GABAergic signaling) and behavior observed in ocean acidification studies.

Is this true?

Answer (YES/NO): NO